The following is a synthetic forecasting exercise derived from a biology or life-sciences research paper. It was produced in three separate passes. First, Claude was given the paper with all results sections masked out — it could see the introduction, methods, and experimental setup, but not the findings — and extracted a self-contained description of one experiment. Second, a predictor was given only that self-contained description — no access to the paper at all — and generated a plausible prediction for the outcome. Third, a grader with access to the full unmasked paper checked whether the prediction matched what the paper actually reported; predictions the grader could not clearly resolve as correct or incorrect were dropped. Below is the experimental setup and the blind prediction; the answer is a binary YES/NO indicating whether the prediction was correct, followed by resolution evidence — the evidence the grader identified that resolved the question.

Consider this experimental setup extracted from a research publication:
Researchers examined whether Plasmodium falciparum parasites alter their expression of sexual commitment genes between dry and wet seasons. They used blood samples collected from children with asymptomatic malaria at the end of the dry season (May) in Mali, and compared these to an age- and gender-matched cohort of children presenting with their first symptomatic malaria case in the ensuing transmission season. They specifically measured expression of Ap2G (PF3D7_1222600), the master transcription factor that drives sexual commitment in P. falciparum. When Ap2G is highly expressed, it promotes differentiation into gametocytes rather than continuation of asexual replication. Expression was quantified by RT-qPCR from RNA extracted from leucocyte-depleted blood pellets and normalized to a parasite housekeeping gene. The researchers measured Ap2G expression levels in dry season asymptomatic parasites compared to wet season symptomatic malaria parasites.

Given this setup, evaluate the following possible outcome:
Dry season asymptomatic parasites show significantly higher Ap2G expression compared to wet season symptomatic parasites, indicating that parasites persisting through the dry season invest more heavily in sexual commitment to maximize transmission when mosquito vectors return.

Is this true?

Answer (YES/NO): NO